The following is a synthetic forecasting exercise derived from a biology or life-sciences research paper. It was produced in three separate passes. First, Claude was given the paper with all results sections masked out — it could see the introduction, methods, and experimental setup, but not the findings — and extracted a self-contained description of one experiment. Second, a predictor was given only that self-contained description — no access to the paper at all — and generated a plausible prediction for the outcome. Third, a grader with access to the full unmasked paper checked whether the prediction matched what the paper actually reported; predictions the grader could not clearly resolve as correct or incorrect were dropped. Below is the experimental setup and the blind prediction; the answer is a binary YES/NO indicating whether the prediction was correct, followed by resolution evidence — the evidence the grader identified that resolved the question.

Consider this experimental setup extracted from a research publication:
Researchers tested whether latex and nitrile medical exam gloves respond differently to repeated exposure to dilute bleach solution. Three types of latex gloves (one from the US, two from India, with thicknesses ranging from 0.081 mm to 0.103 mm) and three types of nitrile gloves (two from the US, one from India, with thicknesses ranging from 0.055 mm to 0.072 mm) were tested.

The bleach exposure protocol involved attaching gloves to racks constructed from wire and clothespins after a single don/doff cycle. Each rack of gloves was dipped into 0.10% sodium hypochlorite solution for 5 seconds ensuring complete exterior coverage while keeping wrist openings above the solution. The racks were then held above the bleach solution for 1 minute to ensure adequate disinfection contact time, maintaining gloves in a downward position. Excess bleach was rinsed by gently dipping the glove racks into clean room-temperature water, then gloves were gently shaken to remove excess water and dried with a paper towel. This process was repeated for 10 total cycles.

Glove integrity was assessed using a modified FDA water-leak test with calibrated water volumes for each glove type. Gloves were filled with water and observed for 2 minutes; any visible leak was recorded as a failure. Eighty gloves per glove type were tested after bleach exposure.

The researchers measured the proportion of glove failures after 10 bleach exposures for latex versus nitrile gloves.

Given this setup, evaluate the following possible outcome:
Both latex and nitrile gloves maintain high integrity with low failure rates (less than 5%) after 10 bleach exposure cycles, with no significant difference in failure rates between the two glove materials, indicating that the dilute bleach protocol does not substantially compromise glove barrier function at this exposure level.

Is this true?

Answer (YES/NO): NO